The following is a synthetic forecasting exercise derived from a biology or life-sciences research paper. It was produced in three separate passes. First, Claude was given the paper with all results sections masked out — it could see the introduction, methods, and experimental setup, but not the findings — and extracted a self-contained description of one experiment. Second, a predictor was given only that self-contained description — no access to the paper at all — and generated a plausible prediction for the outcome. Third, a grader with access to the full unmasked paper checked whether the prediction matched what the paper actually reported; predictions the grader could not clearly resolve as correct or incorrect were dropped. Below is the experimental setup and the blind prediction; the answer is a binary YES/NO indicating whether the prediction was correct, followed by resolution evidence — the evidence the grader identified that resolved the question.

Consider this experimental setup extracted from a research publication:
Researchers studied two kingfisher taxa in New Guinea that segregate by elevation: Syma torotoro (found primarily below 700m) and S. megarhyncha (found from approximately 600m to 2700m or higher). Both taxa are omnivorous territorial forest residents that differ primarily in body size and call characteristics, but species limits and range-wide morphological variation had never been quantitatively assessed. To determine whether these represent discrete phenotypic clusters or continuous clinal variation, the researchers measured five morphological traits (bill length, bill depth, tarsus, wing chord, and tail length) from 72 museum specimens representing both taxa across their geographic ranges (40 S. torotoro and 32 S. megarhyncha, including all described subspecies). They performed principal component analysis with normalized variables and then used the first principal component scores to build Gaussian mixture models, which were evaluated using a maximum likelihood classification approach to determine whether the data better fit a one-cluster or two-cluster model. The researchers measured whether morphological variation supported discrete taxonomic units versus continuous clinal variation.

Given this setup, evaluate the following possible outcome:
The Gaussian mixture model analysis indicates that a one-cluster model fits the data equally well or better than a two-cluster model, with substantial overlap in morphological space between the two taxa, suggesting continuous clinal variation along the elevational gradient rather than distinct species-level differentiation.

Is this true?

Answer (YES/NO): NO